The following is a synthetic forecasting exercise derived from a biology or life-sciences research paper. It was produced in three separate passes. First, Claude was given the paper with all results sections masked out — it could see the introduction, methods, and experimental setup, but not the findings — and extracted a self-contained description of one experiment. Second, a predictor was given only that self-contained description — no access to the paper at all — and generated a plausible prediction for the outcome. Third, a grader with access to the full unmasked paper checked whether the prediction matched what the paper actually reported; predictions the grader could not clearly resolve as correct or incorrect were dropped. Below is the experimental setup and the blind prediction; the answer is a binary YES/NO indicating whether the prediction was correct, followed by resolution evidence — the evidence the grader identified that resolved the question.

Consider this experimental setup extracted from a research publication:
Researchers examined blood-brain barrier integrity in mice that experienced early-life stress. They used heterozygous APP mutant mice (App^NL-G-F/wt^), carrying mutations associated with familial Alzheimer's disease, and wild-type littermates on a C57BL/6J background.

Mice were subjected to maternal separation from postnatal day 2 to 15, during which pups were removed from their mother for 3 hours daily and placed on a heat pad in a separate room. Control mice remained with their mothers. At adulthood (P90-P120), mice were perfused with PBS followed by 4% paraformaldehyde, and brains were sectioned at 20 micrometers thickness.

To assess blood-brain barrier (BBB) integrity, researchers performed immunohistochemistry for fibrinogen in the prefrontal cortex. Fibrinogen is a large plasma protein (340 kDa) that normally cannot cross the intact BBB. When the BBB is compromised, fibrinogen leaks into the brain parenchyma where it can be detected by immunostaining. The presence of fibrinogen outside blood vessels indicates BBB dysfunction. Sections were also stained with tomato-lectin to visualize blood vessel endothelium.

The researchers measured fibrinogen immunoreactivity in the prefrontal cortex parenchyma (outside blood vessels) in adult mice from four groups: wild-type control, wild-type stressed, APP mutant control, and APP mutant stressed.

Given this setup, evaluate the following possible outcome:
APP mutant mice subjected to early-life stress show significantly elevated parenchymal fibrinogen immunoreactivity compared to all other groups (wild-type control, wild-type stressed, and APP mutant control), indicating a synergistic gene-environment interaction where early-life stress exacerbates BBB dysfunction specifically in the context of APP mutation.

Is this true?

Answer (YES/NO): YES